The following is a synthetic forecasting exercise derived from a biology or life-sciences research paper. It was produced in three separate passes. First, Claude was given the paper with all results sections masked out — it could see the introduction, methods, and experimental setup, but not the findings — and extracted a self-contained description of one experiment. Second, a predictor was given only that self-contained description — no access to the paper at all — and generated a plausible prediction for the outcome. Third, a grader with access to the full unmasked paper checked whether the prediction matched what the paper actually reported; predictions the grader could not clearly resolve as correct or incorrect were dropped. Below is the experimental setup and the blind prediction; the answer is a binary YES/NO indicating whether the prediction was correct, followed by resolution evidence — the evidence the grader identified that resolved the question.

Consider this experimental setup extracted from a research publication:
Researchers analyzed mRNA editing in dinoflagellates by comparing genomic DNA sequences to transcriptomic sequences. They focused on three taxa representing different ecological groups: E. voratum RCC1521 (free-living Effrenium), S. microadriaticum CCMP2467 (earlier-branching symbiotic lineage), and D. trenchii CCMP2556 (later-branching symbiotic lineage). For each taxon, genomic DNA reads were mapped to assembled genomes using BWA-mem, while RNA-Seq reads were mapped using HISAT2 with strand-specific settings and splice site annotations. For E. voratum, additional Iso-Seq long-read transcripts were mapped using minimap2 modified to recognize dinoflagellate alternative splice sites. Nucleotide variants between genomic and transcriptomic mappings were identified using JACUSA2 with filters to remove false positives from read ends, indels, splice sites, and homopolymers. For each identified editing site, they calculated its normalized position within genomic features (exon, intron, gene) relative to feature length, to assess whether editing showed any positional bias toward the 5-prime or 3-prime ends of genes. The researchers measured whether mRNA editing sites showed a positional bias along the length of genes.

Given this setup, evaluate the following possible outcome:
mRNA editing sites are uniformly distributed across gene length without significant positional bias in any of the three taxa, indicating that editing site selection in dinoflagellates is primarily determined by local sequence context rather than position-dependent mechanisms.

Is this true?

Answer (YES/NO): NO